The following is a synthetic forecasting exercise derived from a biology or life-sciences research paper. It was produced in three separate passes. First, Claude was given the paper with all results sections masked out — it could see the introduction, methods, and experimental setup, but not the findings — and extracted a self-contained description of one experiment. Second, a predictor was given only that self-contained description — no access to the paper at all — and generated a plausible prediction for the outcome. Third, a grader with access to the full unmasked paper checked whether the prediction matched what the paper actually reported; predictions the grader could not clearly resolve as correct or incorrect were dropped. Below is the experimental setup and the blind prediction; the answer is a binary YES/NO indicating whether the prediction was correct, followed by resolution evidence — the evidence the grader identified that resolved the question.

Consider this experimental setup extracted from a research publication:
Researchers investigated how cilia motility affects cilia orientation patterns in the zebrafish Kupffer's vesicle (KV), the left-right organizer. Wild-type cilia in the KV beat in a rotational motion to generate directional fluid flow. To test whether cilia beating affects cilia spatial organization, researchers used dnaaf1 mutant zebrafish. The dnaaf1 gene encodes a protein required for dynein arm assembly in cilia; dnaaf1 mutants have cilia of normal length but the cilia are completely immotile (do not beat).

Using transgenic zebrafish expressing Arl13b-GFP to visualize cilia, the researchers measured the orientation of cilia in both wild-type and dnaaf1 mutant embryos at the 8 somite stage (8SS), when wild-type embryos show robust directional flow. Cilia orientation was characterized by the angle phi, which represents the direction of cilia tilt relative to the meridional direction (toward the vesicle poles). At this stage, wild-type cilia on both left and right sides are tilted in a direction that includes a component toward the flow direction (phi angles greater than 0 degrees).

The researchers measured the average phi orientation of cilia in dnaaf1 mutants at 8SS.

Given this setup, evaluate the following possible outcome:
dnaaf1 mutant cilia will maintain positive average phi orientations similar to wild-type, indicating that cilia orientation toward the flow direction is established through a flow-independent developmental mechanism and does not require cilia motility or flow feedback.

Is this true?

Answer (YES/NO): NO